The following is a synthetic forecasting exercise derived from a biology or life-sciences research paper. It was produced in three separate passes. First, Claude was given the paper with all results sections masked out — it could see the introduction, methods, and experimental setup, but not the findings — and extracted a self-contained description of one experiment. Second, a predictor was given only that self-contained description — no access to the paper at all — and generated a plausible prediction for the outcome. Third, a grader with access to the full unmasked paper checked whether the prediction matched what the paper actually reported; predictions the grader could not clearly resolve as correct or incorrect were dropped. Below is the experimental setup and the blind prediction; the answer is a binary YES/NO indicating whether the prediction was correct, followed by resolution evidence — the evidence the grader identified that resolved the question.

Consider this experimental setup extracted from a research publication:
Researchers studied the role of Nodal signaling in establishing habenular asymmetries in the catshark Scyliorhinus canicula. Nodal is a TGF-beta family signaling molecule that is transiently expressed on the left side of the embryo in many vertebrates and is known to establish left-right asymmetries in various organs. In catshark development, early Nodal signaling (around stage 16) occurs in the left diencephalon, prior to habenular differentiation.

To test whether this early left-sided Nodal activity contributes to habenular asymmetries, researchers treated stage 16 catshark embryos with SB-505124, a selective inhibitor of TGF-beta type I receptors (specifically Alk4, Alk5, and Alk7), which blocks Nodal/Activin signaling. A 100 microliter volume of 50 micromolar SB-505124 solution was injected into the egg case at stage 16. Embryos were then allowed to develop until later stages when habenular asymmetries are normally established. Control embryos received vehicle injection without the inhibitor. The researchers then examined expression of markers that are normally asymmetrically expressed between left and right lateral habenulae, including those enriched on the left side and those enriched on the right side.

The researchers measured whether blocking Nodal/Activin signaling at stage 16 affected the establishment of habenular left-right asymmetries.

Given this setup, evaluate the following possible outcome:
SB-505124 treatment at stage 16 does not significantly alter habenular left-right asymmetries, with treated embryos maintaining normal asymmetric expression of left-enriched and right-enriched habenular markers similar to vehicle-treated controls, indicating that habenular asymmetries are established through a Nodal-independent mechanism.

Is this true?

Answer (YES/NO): NO